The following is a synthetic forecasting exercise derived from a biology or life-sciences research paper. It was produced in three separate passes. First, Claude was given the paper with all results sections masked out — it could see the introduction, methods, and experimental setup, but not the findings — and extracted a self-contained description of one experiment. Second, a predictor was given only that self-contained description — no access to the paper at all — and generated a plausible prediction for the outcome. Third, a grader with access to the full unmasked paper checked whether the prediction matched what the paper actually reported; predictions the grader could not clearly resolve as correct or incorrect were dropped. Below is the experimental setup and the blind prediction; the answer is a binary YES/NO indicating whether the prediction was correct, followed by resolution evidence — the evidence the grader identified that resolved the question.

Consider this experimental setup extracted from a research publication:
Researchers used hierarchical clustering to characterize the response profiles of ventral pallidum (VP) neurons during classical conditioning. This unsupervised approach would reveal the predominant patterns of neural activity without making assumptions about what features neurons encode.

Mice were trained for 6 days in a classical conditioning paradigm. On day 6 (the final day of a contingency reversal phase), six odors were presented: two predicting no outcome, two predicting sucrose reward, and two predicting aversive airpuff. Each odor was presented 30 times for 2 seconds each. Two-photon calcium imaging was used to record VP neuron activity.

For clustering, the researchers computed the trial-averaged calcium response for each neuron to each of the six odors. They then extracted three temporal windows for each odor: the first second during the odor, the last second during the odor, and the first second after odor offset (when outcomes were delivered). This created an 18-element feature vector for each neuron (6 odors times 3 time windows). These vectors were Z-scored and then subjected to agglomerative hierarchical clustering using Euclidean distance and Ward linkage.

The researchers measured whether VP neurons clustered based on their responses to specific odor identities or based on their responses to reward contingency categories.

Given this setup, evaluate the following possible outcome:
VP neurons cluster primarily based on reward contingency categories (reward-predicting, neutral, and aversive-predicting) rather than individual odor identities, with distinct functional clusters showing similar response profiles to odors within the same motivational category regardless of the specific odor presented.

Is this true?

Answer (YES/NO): NO